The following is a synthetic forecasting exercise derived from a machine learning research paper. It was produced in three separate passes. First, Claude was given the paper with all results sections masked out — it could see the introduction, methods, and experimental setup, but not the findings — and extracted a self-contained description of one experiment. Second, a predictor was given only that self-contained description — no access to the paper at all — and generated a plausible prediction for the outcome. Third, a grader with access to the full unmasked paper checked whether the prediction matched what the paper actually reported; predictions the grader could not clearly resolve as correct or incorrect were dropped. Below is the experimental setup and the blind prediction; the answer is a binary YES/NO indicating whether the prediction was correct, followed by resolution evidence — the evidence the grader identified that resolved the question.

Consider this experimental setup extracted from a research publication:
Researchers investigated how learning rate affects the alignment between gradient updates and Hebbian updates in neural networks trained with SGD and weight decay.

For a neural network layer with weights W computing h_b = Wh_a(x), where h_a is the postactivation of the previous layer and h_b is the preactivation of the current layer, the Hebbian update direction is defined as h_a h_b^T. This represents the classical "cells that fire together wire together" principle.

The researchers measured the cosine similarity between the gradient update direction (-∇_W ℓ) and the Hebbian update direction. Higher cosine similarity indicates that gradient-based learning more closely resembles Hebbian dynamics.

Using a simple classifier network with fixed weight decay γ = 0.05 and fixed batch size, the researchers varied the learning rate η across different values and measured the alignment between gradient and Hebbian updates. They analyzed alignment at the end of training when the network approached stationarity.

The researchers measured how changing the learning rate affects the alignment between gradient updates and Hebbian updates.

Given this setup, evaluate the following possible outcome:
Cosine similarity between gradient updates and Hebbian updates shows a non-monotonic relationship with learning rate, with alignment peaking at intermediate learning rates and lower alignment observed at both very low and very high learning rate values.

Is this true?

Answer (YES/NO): NO